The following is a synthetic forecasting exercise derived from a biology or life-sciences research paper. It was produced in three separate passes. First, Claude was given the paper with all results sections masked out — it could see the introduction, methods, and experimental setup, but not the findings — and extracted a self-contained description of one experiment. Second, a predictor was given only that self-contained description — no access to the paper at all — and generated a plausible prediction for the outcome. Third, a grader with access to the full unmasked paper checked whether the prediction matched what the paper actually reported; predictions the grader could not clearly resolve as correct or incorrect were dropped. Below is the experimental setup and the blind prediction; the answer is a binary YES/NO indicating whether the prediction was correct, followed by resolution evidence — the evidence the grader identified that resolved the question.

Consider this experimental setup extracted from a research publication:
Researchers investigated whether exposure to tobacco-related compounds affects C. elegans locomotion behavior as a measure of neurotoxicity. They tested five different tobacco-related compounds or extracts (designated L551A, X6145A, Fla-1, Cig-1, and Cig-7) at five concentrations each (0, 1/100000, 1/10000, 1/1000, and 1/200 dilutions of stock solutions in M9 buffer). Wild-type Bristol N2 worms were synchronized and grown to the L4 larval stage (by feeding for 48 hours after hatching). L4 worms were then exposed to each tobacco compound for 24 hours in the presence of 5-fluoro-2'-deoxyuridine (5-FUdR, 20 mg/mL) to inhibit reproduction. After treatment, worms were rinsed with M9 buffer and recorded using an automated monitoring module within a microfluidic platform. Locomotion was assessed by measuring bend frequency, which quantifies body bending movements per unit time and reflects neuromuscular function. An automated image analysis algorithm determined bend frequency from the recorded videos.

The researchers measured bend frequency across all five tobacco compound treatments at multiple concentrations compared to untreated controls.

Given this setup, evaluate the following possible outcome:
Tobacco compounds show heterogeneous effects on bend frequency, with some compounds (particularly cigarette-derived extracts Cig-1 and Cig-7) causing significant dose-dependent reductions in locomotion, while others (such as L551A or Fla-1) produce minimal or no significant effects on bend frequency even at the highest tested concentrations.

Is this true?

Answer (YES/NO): NO